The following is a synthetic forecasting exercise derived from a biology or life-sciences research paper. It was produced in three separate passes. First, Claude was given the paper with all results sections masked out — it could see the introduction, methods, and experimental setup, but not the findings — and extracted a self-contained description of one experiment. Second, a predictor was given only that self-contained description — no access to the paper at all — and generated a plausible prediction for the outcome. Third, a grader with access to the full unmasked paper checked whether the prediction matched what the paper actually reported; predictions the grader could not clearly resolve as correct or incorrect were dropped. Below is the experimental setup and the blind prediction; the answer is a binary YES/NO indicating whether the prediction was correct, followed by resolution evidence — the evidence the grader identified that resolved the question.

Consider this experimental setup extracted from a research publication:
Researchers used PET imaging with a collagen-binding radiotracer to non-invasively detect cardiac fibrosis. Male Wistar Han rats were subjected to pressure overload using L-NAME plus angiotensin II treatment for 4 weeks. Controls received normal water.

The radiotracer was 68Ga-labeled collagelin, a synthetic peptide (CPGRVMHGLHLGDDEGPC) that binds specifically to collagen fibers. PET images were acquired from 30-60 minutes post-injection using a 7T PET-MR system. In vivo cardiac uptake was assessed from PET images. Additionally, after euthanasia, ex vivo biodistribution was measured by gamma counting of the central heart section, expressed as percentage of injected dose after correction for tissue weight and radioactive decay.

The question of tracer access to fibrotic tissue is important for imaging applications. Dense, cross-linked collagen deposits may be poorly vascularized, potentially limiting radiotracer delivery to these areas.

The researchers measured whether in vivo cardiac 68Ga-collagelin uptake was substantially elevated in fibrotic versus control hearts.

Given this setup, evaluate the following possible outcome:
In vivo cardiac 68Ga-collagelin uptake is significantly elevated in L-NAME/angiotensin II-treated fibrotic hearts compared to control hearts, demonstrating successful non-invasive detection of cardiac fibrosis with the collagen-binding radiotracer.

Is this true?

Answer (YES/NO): YES